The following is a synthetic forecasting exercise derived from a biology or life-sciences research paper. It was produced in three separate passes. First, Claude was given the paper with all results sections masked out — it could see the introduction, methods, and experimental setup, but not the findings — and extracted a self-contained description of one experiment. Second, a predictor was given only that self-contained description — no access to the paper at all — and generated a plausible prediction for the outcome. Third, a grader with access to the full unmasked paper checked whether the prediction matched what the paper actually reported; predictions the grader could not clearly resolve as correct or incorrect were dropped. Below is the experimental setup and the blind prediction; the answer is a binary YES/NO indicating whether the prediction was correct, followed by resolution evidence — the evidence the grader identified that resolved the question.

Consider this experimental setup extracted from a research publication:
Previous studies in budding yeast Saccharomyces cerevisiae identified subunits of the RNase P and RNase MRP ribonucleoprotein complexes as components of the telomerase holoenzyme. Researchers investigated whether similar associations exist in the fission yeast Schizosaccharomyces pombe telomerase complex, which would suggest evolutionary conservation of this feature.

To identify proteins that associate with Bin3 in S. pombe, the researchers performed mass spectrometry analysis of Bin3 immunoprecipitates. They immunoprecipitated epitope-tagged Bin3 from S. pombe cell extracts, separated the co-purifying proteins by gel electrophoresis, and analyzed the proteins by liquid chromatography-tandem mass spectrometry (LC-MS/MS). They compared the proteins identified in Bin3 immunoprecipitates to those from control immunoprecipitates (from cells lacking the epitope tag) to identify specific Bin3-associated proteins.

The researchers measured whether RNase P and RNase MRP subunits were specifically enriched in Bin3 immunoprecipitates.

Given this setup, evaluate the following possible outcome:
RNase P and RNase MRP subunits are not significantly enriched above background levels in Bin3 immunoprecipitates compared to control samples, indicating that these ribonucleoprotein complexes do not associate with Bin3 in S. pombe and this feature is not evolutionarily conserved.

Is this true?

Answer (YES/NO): NO